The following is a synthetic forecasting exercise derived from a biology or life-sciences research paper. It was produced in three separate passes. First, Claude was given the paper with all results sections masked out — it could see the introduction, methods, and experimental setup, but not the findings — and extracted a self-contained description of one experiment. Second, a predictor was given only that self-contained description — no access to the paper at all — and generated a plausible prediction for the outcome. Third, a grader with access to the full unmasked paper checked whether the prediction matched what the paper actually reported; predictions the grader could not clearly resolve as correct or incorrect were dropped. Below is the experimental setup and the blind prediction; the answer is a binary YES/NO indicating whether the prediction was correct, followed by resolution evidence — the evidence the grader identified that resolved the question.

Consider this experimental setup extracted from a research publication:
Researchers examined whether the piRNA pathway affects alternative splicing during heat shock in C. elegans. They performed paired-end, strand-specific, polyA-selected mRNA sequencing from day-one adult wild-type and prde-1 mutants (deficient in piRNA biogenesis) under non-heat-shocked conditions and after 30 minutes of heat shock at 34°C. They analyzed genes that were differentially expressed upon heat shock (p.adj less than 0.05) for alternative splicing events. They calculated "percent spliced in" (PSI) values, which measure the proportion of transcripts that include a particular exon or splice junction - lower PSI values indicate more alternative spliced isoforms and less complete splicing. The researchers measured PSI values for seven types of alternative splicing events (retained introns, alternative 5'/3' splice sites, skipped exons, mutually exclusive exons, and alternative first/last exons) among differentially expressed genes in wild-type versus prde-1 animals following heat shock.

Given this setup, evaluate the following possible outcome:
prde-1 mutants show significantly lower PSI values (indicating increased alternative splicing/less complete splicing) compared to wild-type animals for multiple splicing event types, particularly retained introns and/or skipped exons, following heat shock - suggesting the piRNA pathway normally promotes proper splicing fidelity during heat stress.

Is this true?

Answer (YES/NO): NO